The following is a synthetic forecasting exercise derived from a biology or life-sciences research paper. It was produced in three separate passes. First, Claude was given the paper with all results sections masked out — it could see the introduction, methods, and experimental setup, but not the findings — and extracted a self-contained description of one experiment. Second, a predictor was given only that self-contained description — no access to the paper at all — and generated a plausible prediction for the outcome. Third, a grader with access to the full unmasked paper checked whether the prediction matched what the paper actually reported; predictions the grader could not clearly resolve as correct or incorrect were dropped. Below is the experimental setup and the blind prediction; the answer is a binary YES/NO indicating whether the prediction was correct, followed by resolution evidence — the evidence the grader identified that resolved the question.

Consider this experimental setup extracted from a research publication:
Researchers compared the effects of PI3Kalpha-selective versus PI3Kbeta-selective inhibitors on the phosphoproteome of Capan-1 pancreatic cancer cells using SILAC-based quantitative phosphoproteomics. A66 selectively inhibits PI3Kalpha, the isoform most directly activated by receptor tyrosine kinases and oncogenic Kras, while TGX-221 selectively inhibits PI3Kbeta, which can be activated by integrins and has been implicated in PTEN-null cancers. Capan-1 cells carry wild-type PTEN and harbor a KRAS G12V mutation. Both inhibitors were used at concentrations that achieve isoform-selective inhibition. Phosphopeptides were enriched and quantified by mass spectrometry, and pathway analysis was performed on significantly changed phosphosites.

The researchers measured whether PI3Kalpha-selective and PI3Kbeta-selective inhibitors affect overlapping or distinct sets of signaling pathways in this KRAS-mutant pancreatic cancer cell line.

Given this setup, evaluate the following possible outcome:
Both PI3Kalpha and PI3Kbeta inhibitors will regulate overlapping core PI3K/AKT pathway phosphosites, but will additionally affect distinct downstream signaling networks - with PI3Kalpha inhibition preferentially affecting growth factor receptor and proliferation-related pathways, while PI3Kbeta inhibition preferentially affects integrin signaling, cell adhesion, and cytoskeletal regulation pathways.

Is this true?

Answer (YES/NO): NO